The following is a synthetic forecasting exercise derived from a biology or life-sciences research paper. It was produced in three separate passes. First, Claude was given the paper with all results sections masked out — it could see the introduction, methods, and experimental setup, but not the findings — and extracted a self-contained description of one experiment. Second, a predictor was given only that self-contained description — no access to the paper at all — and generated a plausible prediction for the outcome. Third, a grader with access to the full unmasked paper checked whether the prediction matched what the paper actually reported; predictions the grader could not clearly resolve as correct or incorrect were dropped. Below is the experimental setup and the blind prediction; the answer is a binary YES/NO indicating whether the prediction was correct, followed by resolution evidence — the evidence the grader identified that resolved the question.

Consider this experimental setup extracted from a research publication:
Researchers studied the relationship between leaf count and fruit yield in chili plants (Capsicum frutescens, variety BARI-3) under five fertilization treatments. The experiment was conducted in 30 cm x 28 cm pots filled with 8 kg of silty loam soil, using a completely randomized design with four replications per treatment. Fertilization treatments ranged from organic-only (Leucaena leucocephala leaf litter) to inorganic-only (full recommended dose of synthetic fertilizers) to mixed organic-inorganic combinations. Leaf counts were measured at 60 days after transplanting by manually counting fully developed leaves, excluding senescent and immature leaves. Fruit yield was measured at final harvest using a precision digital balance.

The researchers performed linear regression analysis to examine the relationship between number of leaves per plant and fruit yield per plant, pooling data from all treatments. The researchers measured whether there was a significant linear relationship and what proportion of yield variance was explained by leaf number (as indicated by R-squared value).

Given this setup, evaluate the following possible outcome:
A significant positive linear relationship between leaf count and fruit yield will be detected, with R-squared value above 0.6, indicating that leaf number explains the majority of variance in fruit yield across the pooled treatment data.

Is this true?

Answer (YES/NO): NO